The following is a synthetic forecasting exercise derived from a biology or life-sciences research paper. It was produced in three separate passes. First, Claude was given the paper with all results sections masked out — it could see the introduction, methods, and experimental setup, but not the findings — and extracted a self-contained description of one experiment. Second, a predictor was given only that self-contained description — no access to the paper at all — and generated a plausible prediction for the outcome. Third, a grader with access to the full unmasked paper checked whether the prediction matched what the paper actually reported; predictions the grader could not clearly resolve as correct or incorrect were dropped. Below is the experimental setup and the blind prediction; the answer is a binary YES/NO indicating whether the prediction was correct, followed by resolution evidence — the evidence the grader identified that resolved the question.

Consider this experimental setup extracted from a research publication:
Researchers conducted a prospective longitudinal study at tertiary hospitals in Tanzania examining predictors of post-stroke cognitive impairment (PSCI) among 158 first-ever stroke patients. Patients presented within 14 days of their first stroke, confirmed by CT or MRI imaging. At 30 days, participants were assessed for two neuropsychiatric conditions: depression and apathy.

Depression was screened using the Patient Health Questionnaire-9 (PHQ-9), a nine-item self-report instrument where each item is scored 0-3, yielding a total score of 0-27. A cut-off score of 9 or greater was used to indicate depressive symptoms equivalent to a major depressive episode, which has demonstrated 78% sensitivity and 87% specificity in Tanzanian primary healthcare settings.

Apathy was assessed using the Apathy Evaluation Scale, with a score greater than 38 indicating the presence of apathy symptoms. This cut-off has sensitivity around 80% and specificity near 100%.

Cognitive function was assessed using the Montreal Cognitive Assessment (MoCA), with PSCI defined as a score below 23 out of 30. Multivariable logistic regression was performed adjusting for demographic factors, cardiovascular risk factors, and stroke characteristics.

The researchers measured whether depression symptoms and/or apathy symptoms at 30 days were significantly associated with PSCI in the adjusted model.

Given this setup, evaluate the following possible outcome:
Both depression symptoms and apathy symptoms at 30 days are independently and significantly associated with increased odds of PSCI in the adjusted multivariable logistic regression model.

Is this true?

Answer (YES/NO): NO